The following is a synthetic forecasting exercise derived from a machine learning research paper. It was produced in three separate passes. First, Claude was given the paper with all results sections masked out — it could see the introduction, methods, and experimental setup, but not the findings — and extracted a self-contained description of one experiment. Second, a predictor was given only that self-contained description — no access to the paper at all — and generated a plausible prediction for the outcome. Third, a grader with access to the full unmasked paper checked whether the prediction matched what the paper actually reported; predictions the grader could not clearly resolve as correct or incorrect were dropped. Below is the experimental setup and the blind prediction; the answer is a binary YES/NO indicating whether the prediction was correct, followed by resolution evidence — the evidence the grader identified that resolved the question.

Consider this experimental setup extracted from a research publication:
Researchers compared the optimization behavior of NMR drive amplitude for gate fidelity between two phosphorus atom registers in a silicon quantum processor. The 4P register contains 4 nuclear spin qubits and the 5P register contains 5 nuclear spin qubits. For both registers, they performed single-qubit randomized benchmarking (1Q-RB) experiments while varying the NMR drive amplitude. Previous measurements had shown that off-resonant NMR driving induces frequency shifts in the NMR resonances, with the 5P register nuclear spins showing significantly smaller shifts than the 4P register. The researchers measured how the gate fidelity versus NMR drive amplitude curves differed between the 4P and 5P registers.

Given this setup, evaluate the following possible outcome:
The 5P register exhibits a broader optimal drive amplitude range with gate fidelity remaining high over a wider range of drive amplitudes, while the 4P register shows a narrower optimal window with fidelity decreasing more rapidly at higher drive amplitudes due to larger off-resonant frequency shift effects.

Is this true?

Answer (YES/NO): YES